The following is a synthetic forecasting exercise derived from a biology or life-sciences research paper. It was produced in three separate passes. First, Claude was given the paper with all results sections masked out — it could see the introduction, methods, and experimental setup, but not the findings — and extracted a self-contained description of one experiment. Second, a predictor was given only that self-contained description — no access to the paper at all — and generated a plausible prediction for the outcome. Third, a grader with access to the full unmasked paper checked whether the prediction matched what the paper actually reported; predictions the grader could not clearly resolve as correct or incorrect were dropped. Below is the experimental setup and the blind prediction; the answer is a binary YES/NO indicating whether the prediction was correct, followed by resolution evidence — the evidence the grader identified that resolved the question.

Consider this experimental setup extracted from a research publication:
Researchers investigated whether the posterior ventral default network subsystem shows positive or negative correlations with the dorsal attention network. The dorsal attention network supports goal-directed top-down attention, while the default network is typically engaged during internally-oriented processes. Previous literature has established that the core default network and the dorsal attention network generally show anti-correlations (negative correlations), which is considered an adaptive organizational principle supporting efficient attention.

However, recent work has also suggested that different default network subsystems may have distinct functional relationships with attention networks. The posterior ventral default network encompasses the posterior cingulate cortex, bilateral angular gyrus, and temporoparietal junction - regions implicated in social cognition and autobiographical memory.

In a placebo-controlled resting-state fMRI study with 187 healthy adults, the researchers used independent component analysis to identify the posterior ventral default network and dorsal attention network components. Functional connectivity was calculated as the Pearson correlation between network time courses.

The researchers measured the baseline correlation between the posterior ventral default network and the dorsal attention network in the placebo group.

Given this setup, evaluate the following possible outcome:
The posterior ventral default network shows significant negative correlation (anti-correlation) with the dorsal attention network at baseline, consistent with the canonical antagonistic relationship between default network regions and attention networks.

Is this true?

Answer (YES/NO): NO